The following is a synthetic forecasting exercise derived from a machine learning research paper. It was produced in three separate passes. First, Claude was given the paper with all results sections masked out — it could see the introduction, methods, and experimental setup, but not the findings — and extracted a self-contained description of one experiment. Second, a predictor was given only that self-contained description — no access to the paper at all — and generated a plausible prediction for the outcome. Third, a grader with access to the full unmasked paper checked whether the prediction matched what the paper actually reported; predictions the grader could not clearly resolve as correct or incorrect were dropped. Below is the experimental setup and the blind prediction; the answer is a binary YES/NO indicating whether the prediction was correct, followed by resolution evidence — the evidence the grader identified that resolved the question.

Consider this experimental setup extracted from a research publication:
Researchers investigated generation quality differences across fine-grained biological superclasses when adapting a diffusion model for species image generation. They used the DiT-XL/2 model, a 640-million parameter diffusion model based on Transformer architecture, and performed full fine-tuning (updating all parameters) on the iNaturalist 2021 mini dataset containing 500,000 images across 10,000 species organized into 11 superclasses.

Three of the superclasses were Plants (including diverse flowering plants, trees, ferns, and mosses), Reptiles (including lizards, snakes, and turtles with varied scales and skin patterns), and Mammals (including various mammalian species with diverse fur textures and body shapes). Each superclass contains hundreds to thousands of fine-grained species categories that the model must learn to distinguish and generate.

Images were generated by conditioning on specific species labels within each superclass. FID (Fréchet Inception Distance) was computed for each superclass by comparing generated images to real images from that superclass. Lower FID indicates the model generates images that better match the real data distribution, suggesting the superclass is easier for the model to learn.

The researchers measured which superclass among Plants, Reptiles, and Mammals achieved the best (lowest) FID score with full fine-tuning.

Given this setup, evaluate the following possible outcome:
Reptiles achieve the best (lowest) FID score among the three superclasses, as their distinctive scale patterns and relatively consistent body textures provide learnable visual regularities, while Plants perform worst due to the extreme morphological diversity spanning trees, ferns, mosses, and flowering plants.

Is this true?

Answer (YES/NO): NO